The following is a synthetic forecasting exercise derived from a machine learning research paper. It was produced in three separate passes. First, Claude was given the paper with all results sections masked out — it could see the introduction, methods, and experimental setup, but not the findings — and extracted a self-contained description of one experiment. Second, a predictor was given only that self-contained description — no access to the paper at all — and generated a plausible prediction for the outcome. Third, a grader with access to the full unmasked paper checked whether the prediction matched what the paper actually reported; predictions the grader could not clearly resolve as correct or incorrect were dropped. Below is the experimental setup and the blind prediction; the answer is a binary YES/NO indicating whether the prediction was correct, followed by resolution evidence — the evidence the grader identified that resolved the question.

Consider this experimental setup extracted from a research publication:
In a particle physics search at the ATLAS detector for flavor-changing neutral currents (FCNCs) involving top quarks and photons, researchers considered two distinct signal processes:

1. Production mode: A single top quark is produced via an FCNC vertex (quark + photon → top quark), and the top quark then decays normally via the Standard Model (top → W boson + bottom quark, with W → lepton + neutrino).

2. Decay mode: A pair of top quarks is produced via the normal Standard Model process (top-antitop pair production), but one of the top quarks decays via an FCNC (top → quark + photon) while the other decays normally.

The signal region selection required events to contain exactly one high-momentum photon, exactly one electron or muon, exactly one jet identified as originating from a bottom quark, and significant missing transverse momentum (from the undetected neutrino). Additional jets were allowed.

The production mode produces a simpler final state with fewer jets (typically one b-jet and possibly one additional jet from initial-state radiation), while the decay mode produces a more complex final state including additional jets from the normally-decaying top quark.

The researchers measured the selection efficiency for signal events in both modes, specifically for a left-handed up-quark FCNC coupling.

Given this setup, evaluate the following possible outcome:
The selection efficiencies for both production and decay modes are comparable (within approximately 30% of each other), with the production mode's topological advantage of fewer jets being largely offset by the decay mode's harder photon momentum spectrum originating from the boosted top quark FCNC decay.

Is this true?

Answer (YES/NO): YES